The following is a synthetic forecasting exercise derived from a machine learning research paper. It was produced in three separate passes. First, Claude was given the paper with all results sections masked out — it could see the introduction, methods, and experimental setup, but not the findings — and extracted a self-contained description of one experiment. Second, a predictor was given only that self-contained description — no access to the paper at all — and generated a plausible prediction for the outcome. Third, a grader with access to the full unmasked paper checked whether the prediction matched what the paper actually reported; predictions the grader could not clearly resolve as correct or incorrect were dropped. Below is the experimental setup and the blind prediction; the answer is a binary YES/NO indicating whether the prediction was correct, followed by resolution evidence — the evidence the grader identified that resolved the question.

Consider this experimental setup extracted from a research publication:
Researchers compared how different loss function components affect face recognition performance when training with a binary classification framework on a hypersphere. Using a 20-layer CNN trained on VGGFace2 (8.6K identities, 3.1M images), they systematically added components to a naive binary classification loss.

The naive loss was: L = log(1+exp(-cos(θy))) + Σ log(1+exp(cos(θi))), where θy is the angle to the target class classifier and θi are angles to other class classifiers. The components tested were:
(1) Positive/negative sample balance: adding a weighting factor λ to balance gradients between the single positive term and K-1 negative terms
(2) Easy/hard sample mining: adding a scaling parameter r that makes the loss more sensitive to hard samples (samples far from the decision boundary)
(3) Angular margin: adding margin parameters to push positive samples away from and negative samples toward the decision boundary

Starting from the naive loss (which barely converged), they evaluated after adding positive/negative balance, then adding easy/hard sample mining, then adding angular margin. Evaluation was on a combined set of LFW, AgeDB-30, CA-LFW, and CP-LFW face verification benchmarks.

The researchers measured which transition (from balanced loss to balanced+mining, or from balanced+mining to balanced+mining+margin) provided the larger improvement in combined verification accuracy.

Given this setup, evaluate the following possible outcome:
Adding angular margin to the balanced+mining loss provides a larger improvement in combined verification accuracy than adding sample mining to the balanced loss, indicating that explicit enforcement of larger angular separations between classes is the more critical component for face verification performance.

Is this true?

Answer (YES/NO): NO